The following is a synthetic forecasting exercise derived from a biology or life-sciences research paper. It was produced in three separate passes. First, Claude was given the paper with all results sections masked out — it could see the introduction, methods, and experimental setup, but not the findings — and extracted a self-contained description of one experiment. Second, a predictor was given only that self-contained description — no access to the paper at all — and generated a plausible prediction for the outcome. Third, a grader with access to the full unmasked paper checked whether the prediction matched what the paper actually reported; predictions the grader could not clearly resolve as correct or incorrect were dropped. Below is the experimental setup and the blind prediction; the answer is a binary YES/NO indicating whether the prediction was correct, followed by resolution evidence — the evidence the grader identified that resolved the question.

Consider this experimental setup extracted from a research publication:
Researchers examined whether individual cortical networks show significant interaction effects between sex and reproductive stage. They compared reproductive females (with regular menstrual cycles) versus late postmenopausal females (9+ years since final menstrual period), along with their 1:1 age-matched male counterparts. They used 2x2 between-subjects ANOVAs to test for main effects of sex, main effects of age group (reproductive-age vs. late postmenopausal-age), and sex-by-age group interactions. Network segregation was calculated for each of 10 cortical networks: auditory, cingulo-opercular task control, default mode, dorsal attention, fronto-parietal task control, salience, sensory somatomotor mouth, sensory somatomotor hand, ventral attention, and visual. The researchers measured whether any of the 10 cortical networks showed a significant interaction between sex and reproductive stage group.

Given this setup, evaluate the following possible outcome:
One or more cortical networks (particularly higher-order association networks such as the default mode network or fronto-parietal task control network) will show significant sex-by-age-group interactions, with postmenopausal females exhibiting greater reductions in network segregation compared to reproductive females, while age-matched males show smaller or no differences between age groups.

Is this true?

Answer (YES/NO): NO